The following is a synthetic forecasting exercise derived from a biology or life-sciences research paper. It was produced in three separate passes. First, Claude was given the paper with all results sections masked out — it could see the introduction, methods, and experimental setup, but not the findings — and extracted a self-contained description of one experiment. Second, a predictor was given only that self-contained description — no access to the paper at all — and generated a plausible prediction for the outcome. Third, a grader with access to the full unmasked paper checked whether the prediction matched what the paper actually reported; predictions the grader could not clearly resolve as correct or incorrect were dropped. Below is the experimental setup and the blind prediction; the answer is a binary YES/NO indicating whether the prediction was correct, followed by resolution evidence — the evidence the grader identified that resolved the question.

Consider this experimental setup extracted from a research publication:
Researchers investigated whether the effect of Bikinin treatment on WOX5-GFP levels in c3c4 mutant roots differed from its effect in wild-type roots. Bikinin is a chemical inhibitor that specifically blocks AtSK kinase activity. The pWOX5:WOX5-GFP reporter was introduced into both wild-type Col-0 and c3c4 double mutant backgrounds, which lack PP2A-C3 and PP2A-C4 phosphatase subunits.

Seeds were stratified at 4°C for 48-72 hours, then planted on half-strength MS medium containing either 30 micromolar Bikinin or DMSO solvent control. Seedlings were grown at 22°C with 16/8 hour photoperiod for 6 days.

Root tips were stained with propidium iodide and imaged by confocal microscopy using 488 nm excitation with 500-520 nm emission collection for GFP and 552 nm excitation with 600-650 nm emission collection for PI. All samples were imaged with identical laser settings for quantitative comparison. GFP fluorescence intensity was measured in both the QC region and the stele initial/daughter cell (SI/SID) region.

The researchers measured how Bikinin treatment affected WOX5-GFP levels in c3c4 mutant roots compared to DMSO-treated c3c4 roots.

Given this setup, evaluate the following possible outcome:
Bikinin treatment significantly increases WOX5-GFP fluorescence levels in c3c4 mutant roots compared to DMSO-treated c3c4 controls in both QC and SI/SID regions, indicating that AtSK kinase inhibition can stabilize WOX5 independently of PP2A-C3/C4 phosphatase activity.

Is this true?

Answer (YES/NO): NO